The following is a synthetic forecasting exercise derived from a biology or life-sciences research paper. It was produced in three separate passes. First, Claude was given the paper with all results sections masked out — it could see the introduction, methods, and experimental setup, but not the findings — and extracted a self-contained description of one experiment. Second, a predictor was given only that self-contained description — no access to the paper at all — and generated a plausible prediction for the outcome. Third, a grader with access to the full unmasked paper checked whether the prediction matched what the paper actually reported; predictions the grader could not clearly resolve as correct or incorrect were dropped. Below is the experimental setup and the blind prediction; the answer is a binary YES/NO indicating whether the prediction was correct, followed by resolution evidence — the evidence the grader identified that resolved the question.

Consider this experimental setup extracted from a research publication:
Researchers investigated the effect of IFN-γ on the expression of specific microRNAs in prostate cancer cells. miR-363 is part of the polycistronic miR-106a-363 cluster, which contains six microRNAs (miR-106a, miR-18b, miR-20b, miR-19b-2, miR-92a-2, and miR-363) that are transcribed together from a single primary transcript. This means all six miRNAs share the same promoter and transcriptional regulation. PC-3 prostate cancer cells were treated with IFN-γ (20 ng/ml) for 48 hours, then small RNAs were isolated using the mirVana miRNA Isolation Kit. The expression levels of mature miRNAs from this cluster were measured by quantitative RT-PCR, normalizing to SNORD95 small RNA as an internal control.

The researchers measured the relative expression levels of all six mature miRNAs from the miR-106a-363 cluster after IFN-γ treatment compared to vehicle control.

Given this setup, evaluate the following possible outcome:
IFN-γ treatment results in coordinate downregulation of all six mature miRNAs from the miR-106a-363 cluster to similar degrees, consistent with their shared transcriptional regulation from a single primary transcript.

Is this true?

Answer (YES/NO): NO